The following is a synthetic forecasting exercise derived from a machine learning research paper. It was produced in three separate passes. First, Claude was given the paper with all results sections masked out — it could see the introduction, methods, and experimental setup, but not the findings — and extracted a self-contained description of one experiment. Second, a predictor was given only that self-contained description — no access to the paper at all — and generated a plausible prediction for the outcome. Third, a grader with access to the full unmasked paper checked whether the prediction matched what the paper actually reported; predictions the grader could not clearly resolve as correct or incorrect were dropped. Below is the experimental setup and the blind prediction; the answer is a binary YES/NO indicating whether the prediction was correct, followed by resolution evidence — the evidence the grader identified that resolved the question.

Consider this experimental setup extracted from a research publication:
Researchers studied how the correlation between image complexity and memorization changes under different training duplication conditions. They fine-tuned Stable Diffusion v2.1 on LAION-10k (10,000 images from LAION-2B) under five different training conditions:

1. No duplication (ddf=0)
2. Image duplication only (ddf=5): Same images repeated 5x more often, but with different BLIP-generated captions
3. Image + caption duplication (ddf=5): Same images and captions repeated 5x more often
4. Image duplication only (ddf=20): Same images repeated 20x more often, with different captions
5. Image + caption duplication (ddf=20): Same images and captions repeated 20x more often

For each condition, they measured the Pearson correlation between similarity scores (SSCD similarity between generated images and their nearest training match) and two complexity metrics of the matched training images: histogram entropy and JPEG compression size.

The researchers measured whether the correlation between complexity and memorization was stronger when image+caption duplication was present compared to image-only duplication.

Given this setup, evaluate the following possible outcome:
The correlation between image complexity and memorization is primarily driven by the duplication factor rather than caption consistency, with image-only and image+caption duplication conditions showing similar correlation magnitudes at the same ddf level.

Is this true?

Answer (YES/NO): NO